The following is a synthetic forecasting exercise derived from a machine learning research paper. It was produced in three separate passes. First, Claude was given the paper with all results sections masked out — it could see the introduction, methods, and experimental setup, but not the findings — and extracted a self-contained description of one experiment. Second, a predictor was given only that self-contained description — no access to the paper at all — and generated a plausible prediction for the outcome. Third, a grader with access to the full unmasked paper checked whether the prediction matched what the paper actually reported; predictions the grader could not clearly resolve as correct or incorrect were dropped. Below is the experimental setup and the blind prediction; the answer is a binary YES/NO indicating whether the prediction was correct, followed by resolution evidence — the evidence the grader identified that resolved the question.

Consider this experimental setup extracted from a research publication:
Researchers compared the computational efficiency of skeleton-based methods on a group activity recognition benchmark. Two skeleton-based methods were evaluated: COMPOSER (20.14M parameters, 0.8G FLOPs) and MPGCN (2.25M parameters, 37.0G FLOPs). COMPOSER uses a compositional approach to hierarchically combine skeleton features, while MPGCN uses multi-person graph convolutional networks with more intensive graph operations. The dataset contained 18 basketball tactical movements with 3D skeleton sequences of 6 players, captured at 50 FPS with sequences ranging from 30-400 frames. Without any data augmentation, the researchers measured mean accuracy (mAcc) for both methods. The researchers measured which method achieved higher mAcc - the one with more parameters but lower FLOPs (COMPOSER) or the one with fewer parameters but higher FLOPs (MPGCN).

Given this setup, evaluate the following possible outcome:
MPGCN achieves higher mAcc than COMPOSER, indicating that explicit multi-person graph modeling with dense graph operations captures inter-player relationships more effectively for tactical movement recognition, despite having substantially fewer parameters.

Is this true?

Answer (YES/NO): YES